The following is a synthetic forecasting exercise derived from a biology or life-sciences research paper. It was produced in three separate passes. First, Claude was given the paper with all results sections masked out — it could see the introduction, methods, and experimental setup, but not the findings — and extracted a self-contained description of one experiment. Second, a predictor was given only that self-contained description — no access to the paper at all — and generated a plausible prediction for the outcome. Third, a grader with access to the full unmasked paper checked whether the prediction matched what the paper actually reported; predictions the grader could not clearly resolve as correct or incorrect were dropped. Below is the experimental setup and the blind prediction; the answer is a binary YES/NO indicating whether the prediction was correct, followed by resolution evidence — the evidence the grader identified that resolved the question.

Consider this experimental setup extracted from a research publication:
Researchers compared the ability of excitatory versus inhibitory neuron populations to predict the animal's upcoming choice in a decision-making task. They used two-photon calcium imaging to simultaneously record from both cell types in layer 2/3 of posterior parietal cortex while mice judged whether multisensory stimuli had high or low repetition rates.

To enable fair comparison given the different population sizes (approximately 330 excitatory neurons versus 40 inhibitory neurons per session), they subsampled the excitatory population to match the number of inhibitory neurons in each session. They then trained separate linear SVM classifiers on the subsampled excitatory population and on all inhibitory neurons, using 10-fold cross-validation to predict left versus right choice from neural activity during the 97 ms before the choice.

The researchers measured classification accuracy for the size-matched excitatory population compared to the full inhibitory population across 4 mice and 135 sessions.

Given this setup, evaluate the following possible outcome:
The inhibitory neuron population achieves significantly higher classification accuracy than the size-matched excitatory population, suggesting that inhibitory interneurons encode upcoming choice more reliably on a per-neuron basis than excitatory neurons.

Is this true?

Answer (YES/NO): NO